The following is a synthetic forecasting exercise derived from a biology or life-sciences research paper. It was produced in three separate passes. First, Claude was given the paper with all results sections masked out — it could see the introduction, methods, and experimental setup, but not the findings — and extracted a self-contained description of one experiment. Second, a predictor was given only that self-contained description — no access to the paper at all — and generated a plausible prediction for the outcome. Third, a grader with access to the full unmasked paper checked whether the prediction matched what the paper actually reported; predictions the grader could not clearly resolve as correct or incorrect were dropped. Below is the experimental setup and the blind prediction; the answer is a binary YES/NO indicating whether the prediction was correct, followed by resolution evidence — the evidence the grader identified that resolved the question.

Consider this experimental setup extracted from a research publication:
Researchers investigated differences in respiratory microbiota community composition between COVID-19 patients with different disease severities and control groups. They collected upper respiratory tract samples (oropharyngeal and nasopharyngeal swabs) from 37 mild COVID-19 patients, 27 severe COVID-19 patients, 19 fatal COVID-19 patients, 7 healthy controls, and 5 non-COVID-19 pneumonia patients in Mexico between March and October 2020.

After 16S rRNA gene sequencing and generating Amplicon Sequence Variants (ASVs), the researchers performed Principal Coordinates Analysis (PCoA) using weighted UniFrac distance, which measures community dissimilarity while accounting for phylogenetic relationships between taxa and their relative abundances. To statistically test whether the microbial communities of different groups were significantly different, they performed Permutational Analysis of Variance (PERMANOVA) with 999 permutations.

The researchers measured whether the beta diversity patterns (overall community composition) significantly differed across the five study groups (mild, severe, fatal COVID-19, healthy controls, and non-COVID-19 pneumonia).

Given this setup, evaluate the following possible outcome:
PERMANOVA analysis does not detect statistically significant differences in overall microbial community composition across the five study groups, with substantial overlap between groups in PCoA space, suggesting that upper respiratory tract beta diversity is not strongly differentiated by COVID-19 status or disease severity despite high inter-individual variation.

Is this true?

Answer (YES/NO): NO